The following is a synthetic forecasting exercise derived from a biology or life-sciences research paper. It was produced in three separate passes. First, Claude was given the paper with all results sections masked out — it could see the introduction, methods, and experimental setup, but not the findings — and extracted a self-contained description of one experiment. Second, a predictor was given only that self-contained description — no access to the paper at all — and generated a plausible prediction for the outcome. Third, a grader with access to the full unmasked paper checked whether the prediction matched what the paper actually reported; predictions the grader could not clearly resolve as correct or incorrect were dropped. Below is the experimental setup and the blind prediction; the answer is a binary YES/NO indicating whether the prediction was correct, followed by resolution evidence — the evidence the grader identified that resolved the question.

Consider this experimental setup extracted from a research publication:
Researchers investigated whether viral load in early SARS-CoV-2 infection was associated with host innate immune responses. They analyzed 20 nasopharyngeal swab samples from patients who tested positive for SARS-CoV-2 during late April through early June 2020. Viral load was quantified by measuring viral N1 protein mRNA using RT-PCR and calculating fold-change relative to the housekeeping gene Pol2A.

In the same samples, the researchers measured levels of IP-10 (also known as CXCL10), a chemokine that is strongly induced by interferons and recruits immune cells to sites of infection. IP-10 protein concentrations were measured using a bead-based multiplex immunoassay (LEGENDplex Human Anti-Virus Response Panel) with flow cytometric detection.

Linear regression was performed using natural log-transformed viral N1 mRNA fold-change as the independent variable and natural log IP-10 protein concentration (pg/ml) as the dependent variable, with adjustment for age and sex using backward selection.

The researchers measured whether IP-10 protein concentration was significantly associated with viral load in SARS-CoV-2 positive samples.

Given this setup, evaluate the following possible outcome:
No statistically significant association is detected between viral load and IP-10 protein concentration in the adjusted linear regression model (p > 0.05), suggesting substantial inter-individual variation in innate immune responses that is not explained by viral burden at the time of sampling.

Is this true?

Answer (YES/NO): NO